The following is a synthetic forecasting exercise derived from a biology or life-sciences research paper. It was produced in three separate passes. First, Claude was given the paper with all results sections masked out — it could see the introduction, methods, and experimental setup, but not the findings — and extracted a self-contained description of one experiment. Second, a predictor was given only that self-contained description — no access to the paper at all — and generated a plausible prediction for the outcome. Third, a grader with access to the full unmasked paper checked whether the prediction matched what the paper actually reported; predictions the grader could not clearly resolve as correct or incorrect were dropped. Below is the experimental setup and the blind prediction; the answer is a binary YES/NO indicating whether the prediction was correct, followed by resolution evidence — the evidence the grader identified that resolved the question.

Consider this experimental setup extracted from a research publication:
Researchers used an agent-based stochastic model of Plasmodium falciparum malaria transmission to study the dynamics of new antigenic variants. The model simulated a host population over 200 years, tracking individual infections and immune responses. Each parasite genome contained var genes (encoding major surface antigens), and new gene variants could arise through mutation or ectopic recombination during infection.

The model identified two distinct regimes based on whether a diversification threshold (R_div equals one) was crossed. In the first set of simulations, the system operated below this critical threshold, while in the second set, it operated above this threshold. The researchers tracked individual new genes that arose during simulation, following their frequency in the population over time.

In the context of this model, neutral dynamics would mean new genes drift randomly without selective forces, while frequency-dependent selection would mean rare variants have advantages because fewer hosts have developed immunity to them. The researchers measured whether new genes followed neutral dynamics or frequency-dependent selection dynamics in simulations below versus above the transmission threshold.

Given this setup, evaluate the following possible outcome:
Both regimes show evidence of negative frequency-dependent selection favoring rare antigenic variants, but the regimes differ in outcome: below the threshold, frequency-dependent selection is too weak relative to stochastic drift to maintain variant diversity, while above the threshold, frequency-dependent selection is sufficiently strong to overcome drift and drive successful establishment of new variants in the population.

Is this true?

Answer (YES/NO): NO